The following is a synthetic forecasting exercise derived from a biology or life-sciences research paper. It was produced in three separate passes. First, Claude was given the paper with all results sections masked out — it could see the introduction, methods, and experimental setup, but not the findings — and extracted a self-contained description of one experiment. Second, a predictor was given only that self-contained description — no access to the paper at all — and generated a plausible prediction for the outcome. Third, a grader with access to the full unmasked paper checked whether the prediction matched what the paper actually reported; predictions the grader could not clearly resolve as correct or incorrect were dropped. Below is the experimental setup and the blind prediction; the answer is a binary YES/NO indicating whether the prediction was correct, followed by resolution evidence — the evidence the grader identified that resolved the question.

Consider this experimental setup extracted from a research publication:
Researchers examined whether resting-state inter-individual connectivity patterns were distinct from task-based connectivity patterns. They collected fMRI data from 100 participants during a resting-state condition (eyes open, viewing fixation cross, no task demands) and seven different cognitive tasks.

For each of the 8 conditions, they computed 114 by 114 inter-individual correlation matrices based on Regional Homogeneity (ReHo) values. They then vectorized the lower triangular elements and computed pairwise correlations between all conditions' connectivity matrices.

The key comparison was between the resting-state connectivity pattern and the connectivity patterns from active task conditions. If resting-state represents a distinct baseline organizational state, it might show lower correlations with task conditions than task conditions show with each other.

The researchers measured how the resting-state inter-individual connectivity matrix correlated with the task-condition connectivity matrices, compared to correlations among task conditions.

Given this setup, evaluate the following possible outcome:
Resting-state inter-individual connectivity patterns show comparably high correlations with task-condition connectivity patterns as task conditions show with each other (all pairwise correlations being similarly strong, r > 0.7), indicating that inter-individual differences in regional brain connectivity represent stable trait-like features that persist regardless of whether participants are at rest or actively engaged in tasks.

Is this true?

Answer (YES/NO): NO